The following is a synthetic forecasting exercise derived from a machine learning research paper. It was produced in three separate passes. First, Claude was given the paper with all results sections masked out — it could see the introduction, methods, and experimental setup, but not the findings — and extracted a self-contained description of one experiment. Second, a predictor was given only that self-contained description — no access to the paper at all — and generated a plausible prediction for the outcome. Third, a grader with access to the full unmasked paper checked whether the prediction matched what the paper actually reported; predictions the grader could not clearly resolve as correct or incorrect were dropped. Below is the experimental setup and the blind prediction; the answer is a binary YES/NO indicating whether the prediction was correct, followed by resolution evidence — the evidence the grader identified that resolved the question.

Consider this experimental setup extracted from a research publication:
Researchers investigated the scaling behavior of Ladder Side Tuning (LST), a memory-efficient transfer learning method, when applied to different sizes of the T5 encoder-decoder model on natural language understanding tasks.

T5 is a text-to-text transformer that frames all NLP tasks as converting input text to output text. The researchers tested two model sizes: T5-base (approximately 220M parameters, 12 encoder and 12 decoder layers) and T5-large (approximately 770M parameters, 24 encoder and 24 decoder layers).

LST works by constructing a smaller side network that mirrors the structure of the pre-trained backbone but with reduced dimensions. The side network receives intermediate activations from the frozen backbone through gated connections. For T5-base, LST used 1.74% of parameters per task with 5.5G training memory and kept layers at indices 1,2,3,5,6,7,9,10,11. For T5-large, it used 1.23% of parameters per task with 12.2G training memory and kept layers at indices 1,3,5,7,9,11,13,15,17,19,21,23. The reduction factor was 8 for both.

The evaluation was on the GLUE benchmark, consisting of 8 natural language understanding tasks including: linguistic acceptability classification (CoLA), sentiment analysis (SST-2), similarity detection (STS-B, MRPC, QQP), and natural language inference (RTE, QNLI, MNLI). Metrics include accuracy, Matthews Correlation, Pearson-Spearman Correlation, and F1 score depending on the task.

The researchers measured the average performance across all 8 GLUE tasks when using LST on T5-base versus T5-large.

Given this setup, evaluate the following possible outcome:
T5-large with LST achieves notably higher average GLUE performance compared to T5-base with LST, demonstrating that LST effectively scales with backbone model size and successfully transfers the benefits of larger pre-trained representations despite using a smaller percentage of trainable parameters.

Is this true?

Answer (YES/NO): YES